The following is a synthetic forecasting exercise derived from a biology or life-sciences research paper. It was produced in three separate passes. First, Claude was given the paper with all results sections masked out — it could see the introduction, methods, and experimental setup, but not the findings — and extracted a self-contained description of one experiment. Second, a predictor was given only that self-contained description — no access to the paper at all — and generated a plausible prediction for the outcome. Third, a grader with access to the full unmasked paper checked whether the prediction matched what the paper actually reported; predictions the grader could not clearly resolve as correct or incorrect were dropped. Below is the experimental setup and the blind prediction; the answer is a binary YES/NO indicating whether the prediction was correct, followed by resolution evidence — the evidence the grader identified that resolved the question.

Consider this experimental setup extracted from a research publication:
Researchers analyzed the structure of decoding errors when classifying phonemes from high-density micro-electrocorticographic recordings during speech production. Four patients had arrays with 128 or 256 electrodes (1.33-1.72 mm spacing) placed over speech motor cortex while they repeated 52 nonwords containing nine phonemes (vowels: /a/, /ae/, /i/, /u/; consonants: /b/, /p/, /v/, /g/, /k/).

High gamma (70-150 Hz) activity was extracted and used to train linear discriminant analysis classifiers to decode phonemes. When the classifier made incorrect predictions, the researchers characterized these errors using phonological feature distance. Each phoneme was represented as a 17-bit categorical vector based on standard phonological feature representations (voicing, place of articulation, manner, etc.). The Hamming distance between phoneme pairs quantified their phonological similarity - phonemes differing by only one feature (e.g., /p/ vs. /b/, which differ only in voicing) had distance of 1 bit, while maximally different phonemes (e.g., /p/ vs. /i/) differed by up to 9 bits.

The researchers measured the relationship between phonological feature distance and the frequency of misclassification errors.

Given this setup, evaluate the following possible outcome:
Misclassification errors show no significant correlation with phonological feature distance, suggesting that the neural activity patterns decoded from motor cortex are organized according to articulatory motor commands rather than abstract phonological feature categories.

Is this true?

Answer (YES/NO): NO